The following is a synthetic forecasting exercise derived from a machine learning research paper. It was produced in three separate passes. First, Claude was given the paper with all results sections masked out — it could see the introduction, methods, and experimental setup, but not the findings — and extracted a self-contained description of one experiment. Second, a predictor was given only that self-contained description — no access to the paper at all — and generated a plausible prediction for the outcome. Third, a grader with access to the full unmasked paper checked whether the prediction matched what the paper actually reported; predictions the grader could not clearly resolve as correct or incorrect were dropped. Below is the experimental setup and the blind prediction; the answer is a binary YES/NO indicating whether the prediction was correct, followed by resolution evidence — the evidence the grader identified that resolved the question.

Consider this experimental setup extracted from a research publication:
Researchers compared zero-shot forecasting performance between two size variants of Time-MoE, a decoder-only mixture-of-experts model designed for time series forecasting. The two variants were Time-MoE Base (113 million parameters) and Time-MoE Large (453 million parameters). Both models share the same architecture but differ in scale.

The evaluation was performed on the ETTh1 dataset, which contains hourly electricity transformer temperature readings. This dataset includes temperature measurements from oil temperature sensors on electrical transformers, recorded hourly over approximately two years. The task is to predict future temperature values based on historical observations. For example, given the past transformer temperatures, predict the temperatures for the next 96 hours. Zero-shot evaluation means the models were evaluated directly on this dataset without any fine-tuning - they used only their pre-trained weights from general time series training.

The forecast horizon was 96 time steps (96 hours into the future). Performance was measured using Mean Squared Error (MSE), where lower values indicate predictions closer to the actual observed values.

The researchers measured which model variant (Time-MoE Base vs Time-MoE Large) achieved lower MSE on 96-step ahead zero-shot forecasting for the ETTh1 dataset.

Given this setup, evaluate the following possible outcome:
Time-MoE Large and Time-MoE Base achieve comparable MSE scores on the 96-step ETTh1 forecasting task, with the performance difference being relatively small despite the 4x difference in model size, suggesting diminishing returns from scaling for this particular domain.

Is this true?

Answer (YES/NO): YES